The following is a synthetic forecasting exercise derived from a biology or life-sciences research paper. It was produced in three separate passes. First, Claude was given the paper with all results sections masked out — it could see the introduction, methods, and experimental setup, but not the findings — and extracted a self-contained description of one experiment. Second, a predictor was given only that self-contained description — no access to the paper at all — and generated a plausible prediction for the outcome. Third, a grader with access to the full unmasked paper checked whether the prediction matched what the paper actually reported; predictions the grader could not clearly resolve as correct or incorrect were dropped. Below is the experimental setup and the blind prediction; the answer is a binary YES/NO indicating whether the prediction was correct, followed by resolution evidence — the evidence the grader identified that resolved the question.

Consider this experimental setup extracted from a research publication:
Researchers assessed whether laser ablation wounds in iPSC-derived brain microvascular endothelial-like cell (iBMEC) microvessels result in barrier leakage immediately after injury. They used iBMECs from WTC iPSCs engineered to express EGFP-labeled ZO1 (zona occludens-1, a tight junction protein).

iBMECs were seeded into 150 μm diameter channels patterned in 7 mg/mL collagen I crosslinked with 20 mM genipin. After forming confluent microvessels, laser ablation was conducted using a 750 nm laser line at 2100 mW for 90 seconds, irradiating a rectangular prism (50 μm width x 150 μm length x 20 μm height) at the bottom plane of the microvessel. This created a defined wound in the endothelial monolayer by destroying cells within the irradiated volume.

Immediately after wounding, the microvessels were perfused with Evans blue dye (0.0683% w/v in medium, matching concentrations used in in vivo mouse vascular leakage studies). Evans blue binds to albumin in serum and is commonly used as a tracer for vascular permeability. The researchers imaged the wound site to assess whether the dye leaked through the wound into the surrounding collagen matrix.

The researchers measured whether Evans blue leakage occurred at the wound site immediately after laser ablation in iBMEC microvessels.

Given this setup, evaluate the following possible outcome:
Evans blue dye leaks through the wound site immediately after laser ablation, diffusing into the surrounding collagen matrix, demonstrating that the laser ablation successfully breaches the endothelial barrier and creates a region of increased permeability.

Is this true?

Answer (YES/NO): YES